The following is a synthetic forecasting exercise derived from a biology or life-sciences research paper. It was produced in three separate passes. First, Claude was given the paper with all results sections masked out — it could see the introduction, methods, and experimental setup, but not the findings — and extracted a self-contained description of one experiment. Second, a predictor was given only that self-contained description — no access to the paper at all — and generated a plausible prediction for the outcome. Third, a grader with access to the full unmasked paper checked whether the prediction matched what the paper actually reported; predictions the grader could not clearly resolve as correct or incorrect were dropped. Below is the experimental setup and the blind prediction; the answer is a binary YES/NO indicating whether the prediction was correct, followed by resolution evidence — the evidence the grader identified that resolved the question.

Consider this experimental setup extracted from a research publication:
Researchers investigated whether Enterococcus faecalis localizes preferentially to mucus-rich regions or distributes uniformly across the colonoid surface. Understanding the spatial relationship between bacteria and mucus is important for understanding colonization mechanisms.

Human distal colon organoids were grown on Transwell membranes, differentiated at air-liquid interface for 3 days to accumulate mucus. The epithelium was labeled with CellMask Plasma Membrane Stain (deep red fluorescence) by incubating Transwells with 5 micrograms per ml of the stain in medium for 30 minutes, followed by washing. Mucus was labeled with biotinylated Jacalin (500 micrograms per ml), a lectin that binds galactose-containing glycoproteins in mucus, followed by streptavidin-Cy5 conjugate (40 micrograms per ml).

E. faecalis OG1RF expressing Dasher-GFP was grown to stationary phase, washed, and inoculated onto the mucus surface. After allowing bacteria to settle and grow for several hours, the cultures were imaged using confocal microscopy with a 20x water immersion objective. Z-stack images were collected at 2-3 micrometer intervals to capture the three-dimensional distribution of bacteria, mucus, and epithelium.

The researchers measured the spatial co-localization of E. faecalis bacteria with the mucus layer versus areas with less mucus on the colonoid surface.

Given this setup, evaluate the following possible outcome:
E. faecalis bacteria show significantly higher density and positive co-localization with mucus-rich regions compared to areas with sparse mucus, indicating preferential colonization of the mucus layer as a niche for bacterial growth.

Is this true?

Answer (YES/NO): NO